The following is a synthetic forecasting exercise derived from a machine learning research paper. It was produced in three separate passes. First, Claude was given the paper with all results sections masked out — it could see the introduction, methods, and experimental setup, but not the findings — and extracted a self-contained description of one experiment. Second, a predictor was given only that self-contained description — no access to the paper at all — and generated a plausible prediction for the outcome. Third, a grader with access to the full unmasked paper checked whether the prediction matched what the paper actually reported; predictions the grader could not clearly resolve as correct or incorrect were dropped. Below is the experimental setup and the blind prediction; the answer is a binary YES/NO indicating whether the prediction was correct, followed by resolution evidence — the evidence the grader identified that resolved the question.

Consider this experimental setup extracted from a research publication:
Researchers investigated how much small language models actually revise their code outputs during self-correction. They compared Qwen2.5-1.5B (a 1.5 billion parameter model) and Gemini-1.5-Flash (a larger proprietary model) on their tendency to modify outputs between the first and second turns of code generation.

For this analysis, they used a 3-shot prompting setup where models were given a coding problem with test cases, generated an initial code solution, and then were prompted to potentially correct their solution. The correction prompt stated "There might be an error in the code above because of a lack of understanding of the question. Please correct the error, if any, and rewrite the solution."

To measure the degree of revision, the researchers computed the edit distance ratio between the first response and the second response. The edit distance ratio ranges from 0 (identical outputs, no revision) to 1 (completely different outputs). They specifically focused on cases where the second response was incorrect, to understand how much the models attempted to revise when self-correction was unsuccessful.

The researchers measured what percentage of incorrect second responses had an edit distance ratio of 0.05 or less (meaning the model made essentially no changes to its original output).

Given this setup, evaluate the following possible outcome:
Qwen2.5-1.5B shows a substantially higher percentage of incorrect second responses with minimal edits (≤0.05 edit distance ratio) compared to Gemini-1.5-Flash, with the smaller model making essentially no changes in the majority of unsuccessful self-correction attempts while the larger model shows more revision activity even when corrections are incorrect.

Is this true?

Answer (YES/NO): YES